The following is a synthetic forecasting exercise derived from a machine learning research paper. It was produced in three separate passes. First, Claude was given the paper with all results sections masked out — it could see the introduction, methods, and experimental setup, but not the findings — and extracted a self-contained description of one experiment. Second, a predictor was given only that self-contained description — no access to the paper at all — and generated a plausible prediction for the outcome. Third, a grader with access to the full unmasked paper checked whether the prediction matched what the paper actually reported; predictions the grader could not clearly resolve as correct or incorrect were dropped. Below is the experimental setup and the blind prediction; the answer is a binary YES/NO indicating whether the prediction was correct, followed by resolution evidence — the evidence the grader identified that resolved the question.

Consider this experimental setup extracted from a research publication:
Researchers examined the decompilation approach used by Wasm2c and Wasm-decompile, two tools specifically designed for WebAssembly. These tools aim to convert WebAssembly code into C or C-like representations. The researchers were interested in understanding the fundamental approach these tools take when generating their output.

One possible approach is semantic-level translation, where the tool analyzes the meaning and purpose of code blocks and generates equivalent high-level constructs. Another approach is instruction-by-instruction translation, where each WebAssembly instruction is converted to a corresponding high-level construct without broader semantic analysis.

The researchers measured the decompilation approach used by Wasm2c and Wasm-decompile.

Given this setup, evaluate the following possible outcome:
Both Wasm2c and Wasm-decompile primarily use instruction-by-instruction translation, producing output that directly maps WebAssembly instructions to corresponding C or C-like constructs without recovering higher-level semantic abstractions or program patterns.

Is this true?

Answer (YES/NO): YES